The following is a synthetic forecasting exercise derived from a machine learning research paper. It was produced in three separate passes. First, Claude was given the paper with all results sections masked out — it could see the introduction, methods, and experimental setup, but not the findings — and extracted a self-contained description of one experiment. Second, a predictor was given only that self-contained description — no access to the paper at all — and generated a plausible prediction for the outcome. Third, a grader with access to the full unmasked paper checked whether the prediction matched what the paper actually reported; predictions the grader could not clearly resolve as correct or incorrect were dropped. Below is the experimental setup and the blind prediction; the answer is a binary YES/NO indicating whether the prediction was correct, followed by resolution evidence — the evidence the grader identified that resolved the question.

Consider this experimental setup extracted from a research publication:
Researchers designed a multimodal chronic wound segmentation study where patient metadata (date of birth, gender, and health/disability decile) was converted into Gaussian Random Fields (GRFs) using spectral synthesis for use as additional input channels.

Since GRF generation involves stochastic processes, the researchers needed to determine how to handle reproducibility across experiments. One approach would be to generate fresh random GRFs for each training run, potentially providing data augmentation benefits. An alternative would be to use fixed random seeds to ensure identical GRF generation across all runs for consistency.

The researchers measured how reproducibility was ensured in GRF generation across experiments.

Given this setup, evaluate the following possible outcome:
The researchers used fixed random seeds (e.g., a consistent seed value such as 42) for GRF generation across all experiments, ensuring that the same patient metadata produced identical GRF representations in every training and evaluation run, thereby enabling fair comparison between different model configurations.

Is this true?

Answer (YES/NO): YES